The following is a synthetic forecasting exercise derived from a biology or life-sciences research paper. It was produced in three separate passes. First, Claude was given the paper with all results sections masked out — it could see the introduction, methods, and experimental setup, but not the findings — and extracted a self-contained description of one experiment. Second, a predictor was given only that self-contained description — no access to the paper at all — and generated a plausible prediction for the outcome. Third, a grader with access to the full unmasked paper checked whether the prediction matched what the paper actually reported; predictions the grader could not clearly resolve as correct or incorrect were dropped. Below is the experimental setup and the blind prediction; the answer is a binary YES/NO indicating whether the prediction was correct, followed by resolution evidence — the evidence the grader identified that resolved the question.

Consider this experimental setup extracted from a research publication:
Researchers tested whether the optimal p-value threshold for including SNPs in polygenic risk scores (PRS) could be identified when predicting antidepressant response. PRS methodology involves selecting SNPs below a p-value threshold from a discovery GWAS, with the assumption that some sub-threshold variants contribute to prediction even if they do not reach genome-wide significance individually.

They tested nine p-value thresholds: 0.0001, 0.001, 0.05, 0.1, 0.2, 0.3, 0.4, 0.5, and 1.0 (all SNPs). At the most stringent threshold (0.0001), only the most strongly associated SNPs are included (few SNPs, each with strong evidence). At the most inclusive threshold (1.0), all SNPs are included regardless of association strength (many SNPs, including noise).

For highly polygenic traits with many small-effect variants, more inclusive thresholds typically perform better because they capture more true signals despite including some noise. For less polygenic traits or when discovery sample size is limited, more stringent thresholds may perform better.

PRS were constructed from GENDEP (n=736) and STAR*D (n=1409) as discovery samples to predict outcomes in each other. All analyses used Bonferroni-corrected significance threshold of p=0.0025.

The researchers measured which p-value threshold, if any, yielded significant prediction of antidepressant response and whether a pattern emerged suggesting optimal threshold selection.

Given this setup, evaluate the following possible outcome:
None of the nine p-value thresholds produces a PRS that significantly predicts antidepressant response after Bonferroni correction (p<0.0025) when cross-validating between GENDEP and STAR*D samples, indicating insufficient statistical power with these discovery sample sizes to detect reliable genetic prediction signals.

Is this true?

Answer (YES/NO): YES